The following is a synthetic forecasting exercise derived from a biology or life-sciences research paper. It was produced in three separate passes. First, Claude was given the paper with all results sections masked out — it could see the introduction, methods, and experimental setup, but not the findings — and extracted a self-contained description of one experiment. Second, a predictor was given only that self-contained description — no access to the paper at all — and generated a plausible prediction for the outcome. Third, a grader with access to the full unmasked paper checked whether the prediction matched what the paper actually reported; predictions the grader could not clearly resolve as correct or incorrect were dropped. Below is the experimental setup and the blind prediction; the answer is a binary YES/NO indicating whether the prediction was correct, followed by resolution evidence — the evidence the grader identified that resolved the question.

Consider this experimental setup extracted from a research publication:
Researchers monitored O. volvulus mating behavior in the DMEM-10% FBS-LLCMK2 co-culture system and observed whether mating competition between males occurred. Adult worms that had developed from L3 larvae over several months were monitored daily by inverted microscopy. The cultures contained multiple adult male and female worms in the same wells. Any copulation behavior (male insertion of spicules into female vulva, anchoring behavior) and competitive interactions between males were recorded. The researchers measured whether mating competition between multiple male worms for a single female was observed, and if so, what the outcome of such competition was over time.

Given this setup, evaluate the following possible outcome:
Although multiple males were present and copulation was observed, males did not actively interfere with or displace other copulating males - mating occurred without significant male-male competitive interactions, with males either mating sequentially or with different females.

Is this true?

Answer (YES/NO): NO